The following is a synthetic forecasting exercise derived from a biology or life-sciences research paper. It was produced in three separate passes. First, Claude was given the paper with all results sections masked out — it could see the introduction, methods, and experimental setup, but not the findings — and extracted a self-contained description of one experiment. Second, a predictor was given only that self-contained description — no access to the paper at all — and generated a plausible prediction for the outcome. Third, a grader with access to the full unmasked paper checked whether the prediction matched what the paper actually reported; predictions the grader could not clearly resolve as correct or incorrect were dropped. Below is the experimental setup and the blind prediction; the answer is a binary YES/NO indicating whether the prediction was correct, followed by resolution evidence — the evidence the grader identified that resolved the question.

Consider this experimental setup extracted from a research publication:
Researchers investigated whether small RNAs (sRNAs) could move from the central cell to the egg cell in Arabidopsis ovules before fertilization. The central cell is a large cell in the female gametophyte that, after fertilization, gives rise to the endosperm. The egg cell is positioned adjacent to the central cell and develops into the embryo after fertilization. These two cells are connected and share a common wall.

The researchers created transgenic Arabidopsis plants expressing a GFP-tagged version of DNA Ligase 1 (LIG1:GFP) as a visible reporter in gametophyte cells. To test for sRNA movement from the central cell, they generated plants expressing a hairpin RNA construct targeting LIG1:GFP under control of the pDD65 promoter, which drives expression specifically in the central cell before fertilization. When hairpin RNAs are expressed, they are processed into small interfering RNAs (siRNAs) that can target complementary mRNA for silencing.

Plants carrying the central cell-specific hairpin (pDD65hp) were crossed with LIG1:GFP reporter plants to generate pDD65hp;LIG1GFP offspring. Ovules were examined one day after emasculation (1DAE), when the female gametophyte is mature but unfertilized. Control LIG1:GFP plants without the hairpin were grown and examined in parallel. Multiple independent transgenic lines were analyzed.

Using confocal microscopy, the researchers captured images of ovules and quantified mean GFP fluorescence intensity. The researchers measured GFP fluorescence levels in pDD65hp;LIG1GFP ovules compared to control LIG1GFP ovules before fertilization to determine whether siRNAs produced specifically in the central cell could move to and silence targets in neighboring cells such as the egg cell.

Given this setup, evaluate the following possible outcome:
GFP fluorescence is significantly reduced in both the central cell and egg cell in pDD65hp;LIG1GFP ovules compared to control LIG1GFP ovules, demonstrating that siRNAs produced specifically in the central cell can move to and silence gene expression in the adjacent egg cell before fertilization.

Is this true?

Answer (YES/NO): YES